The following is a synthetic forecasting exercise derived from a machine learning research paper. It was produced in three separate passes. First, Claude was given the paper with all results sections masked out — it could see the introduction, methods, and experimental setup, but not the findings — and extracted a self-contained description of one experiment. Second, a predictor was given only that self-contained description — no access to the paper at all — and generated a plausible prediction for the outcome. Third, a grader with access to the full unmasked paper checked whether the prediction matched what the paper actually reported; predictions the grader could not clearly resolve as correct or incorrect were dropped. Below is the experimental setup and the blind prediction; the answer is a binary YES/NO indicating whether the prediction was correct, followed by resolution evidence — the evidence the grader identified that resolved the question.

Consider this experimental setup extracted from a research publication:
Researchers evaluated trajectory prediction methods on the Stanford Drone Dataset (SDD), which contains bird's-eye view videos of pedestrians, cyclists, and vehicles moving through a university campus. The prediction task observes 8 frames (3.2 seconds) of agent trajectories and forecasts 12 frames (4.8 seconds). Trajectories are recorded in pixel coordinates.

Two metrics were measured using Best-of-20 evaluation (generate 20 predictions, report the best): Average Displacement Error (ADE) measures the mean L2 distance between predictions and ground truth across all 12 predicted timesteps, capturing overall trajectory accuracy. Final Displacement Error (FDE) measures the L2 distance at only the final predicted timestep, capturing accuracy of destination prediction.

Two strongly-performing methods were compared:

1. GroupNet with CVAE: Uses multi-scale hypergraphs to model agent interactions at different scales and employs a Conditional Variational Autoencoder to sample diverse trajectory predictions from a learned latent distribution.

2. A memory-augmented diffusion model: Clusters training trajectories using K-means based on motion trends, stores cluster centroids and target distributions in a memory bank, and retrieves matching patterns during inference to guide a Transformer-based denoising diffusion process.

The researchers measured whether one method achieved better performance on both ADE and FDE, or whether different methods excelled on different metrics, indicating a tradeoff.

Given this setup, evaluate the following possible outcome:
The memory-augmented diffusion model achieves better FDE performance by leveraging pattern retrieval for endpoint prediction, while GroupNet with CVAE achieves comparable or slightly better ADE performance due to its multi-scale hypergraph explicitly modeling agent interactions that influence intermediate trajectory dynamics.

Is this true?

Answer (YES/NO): NO